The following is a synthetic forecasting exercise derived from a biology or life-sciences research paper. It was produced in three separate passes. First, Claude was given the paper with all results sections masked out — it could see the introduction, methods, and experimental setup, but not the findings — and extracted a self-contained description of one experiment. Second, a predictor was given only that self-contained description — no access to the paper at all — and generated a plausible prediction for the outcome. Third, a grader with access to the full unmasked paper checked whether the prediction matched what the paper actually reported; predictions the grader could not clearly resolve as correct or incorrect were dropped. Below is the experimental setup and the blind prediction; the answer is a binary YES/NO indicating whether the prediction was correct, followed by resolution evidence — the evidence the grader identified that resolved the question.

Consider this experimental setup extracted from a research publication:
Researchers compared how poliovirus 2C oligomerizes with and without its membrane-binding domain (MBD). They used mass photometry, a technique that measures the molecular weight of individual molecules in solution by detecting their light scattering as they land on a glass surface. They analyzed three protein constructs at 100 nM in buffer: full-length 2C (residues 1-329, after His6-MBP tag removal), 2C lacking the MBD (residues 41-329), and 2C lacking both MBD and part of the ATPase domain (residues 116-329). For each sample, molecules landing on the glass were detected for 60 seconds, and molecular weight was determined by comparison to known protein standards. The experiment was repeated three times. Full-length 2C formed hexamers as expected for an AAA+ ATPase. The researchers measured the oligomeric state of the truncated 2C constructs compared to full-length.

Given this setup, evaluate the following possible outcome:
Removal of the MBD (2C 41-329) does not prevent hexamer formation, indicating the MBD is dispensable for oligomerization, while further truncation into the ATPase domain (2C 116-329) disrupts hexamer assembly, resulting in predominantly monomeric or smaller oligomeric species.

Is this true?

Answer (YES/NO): NO